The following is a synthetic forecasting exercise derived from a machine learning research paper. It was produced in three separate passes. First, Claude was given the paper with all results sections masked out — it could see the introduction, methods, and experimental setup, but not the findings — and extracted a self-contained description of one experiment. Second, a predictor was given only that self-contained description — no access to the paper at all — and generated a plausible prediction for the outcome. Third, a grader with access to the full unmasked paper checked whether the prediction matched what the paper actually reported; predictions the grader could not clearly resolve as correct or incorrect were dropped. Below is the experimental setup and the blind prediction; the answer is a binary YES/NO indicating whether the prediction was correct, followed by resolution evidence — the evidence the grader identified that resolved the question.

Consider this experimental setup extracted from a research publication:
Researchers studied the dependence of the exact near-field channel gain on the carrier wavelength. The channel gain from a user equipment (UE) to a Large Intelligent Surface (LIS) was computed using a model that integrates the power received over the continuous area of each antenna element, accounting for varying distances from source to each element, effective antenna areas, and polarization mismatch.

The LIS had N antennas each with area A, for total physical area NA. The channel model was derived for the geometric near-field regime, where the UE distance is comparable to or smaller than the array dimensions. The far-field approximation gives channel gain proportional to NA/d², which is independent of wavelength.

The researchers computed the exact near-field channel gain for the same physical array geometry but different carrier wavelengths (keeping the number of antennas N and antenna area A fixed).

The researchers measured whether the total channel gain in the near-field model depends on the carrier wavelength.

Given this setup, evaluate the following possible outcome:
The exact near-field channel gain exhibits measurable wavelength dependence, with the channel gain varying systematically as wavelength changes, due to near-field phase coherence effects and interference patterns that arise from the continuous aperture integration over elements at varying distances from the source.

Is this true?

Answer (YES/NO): NO